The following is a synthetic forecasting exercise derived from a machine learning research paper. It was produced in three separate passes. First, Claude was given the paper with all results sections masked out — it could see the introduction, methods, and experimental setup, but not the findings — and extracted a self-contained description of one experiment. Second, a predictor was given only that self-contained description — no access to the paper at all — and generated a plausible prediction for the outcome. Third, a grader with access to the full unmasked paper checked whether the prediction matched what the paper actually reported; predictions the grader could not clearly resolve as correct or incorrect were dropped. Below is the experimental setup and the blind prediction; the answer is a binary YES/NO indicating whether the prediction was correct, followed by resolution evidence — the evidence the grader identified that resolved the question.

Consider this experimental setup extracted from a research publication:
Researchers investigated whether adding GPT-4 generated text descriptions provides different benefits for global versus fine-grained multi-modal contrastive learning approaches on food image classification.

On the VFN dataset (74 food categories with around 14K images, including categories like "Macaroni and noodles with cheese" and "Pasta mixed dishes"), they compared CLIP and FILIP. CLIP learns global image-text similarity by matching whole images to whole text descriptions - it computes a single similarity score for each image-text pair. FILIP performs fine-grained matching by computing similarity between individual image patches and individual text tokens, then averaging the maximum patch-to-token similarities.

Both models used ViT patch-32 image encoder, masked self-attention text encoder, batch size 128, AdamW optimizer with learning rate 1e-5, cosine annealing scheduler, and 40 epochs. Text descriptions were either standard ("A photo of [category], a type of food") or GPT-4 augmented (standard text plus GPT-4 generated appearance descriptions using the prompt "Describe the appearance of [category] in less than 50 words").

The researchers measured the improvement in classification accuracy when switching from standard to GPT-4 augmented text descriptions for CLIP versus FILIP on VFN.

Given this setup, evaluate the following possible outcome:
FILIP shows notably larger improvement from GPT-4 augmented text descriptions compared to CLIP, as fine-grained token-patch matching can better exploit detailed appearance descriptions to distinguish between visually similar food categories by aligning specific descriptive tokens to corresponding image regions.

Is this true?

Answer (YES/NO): NO